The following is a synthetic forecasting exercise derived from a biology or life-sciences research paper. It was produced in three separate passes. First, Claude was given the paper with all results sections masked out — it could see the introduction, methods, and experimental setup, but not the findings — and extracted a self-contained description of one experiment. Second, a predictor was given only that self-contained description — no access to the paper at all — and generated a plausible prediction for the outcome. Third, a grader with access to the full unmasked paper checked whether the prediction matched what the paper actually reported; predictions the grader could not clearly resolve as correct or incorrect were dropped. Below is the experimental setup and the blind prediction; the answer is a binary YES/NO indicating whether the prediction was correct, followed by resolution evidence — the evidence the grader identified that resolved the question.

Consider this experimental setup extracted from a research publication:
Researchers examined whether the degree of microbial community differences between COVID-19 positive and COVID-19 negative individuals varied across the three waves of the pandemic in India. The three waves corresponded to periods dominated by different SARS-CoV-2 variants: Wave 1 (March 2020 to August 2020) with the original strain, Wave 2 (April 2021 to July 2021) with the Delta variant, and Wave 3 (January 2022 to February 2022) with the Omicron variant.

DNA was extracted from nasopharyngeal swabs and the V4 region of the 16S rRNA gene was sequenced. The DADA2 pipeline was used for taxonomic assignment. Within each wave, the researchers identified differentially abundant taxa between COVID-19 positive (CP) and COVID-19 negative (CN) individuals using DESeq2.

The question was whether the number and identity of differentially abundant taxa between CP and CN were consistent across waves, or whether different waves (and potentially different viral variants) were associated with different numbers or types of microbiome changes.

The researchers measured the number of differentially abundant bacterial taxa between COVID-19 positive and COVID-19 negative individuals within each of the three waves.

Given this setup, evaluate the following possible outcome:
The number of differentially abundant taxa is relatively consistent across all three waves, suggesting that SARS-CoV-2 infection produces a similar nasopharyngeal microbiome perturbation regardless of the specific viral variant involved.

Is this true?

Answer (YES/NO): NO